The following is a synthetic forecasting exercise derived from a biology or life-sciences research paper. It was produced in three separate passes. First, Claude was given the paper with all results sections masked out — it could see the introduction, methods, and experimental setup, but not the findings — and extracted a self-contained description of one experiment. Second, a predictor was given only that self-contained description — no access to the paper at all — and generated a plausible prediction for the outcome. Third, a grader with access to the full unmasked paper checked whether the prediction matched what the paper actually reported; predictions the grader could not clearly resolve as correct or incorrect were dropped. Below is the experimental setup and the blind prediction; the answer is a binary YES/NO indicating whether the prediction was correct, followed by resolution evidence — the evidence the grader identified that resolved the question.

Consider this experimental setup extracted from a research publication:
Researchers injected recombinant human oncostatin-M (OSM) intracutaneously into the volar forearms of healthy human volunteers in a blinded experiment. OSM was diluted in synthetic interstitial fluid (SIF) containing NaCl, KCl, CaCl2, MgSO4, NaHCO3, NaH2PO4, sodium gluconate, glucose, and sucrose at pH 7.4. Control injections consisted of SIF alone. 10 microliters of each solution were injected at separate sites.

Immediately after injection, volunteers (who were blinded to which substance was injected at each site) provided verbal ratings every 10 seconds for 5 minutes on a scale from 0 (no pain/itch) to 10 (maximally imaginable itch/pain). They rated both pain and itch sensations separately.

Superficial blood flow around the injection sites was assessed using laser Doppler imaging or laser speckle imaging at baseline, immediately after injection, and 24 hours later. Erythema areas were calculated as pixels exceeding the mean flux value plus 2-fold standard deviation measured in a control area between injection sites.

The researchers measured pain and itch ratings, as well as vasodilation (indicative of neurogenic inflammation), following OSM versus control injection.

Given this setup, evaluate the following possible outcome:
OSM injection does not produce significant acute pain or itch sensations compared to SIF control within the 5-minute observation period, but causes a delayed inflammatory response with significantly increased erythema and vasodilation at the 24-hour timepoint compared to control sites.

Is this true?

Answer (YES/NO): YES